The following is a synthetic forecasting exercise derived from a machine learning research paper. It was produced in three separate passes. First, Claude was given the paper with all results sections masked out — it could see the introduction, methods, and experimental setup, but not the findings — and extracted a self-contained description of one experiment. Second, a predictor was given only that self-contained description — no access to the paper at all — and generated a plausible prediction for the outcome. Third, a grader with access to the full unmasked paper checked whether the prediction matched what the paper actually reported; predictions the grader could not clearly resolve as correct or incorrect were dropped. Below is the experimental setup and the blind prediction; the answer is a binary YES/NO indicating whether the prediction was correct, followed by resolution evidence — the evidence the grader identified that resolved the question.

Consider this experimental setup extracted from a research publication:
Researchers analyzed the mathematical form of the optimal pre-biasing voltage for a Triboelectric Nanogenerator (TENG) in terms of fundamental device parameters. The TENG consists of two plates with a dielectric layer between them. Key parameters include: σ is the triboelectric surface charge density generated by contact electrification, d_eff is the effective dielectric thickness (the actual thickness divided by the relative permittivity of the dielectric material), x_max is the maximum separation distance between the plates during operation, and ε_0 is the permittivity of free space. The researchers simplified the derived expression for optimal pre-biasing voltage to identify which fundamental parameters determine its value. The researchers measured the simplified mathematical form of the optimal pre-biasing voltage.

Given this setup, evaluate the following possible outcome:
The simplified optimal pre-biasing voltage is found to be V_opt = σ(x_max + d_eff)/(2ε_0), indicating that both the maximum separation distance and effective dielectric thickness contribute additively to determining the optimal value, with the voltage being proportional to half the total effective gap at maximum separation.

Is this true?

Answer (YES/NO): NO